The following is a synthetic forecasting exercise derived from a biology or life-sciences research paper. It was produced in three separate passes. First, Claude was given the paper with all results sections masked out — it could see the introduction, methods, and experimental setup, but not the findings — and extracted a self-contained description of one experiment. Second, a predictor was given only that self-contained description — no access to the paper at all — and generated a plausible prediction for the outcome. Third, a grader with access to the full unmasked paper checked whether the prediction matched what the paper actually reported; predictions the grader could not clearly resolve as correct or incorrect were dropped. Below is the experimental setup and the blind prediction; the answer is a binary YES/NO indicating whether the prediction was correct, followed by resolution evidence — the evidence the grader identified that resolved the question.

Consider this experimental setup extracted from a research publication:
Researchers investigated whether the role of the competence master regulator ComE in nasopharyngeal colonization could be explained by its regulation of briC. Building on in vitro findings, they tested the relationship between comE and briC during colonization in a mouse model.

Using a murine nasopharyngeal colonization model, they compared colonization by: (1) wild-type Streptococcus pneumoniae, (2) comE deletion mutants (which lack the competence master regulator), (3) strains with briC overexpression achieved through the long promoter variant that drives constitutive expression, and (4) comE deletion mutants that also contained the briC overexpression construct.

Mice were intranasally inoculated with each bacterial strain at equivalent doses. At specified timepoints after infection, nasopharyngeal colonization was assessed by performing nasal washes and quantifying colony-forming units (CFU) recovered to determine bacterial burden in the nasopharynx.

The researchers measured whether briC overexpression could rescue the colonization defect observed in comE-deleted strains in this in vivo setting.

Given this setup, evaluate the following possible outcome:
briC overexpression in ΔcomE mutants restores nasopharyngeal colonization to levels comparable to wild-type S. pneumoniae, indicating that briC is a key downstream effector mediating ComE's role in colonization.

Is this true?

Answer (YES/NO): NO